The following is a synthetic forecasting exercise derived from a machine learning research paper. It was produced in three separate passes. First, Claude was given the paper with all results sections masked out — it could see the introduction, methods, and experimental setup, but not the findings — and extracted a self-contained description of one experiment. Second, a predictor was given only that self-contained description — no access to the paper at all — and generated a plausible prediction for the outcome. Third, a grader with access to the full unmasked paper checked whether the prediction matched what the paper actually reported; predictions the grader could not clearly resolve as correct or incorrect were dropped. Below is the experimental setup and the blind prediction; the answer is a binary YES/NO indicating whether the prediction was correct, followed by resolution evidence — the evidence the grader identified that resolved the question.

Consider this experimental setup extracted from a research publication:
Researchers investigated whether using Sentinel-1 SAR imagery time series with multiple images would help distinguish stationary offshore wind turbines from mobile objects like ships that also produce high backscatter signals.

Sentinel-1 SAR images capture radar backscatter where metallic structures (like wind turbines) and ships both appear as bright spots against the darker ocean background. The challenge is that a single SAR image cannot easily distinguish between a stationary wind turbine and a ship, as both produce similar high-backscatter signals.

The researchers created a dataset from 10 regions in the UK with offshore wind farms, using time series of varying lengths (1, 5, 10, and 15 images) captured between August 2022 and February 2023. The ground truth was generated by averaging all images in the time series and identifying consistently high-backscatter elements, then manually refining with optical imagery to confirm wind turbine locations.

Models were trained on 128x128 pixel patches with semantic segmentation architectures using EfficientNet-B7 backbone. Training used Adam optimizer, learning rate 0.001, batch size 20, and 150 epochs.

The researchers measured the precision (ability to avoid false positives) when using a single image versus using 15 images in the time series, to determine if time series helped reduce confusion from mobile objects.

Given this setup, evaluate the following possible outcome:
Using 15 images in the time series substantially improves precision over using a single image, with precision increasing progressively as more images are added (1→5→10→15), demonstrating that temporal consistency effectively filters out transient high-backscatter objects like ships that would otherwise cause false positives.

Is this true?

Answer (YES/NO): YES